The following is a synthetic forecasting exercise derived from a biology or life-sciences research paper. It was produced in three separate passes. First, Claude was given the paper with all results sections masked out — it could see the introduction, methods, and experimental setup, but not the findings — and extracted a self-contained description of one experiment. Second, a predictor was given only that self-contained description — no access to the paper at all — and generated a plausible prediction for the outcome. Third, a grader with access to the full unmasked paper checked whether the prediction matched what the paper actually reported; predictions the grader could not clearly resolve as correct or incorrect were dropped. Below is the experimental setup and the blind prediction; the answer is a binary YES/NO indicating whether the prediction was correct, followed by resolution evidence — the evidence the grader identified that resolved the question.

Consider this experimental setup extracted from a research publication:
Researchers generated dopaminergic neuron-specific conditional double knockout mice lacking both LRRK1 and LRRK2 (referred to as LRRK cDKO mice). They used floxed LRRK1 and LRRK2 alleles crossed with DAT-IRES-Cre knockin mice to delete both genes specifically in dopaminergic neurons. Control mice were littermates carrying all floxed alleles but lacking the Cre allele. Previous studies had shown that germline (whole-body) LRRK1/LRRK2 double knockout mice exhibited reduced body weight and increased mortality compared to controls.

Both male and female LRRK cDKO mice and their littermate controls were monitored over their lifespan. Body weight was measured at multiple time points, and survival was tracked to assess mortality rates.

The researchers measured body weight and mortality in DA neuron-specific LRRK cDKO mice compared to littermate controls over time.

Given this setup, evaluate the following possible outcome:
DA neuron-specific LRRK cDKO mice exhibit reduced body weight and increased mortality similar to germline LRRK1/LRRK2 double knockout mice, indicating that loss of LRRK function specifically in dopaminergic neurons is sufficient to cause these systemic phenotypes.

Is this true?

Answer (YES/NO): NO